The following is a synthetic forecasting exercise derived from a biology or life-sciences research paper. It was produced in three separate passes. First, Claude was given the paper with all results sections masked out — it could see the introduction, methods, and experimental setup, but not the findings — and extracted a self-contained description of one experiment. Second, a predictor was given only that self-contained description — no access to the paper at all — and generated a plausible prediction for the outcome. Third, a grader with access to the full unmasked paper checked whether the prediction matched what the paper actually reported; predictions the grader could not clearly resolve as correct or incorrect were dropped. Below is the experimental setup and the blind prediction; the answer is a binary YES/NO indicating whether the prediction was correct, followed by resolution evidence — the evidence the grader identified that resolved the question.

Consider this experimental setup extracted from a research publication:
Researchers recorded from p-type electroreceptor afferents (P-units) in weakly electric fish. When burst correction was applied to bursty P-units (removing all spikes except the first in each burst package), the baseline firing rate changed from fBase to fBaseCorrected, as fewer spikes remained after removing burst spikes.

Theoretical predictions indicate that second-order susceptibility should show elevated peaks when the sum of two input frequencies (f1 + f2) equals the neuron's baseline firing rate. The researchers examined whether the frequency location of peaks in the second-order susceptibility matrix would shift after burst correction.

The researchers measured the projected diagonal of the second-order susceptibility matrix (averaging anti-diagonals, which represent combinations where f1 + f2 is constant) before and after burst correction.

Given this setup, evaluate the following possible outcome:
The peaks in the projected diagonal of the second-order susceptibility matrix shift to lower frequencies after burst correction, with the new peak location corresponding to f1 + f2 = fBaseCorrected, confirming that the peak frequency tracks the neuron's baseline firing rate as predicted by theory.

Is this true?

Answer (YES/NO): NO